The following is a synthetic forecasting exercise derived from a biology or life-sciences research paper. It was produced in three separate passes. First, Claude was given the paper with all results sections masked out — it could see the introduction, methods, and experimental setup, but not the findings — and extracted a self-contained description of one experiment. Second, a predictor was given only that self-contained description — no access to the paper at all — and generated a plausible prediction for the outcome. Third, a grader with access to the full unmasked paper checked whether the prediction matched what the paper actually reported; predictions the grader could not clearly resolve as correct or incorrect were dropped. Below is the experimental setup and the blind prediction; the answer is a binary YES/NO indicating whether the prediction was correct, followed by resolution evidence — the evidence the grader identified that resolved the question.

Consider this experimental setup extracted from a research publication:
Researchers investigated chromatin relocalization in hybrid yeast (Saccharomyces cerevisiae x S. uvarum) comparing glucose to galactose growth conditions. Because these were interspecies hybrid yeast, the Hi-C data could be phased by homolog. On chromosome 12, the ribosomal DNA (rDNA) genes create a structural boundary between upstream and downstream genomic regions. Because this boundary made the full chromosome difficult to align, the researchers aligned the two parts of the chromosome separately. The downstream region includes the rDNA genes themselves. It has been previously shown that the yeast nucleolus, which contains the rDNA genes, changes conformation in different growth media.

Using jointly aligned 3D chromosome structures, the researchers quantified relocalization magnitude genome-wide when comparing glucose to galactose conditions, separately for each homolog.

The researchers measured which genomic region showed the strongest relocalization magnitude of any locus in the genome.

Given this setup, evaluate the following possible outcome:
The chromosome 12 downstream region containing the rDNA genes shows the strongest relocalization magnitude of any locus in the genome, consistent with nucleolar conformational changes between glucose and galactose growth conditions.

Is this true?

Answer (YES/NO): YES